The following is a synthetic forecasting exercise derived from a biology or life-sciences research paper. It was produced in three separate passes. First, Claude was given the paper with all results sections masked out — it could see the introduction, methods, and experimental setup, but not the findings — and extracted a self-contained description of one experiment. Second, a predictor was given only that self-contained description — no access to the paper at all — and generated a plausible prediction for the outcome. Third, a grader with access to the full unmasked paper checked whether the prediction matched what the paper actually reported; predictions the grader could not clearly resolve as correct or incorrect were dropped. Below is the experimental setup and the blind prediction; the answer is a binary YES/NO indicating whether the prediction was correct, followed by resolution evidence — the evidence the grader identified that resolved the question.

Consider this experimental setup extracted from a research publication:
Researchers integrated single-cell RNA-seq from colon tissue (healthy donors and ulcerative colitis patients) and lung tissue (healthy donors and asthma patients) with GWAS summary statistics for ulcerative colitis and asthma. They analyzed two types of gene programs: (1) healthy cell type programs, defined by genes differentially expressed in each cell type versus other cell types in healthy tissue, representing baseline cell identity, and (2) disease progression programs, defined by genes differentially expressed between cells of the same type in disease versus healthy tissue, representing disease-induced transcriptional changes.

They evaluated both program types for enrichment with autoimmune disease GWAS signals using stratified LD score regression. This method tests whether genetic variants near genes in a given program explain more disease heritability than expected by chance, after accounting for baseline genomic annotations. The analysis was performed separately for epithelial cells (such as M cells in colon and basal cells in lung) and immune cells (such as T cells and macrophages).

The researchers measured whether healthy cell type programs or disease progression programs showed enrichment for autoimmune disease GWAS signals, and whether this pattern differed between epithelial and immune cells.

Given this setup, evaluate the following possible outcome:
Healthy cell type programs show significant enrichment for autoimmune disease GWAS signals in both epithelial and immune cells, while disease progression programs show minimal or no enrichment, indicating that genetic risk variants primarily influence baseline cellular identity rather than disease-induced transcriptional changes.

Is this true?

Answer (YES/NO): NO